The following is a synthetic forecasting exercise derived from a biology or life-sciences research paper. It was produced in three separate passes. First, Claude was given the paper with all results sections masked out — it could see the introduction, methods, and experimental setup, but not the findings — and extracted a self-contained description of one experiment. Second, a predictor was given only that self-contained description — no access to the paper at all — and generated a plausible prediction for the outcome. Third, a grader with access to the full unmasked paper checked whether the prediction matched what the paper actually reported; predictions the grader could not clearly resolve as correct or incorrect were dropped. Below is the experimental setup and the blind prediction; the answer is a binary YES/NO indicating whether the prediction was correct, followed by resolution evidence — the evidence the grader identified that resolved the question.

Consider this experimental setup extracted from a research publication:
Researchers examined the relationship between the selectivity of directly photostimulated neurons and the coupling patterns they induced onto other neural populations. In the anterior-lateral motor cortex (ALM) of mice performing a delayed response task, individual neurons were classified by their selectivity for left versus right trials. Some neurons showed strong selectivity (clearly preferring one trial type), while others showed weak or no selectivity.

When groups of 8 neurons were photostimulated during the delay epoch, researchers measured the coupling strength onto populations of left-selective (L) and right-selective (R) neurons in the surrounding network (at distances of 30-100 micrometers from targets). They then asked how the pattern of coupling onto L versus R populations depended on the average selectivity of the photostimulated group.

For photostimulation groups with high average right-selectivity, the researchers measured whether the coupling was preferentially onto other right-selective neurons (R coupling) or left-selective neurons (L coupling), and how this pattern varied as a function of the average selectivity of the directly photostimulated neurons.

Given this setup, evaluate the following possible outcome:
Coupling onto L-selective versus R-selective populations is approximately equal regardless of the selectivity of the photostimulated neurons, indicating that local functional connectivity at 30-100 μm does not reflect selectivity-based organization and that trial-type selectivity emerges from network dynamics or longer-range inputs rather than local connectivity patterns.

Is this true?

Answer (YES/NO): NO